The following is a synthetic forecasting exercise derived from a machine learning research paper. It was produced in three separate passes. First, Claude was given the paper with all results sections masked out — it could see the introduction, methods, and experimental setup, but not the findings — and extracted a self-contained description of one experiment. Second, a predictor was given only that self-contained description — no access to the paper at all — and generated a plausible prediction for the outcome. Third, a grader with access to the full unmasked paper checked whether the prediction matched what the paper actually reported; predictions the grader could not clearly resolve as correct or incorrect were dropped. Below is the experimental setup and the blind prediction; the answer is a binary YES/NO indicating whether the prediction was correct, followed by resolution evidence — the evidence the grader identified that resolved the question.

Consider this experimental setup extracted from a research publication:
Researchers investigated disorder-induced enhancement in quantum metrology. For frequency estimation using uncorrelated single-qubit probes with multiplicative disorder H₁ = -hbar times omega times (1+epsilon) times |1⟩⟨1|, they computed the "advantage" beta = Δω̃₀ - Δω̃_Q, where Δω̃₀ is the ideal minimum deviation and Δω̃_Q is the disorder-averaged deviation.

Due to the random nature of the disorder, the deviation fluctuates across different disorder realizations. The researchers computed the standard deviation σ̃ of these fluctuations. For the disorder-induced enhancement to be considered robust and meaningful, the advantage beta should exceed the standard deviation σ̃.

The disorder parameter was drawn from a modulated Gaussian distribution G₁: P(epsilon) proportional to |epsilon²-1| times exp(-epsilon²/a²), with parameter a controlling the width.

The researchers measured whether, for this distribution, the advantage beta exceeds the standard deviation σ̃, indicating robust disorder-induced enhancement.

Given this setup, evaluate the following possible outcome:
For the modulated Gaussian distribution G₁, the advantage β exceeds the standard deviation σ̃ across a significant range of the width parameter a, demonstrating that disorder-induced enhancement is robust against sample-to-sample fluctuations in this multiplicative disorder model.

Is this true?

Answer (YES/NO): YES